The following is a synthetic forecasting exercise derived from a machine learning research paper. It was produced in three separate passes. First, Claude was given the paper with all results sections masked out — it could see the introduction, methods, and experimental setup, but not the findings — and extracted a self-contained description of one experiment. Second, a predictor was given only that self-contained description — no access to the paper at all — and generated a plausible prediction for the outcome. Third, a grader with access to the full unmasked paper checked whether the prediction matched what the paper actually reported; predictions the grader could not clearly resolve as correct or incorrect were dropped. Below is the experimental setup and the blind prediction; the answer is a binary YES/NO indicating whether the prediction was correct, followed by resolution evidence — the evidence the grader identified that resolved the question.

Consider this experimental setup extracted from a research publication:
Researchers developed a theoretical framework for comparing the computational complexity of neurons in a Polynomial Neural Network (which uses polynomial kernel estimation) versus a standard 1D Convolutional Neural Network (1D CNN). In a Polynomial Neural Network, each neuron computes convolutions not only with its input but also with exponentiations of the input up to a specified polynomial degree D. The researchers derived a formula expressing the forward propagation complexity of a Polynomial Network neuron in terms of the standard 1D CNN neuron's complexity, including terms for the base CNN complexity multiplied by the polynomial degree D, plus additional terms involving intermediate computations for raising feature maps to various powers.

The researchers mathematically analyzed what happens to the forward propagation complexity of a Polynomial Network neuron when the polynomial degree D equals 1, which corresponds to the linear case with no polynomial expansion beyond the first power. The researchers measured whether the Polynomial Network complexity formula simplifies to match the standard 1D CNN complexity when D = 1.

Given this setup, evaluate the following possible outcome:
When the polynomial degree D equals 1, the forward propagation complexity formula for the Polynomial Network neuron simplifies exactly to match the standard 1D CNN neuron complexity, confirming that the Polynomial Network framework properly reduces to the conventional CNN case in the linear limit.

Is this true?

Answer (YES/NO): YES